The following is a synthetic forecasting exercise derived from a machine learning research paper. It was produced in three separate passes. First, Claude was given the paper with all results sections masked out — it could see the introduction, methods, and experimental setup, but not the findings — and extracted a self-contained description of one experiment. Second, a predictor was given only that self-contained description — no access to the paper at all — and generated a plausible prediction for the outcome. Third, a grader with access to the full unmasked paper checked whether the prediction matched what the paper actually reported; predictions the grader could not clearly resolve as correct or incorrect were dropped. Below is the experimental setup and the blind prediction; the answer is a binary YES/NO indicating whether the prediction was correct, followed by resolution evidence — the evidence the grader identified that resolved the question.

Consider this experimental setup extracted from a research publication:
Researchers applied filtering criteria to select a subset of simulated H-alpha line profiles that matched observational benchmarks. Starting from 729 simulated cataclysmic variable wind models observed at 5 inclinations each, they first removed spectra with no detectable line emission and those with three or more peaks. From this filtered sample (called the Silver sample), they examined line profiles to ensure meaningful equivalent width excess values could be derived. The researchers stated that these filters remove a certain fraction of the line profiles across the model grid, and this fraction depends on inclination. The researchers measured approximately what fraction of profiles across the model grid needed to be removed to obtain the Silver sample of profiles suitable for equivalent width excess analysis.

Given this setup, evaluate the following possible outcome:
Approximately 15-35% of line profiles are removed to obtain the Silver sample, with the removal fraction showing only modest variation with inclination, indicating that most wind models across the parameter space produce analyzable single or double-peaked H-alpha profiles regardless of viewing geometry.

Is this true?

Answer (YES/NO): NO